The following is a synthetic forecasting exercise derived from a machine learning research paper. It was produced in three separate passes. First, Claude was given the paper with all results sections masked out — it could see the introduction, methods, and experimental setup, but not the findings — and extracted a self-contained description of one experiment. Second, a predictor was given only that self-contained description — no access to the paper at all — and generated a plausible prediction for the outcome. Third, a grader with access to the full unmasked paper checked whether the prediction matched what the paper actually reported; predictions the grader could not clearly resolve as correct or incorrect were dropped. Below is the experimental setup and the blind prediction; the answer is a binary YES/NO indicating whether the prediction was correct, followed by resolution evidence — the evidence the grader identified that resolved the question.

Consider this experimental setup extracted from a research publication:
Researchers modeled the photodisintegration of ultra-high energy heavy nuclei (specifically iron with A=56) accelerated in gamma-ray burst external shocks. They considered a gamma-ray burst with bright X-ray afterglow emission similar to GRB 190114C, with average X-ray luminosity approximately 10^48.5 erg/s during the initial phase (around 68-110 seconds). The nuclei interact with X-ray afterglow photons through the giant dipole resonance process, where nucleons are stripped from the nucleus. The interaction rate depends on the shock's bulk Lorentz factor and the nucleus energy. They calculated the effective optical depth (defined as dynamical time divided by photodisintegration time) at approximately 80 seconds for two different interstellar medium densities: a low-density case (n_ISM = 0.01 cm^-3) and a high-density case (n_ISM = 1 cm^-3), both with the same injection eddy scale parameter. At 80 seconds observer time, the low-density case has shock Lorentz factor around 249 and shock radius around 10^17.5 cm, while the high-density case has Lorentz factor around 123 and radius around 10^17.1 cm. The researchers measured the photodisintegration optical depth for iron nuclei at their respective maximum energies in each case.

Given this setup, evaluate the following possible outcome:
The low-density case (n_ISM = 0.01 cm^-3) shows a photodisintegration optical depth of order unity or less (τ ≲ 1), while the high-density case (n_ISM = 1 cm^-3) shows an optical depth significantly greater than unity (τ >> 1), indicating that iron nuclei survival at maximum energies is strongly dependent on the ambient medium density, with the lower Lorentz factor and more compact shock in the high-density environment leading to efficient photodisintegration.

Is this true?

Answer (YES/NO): NO